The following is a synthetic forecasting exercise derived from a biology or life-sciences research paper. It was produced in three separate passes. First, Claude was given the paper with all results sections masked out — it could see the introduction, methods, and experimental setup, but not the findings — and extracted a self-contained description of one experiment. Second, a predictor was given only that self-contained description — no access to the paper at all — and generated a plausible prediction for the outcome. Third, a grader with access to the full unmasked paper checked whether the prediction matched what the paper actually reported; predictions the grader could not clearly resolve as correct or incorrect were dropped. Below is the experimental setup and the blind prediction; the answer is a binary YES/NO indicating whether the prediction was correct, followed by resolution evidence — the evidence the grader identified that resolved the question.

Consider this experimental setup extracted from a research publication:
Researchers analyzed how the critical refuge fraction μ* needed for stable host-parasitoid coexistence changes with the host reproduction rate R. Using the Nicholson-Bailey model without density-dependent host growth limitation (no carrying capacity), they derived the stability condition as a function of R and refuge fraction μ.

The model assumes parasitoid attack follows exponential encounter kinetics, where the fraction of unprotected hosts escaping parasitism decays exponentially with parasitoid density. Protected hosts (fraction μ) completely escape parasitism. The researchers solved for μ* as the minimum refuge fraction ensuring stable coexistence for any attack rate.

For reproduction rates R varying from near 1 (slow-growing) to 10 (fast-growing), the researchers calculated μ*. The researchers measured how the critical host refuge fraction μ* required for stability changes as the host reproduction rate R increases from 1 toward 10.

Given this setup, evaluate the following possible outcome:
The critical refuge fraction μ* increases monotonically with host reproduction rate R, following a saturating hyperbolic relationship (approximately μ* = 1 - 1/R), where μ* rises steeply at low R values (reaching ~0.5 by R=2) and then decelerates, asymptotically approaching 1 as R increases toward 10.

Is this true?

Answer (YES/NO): NO